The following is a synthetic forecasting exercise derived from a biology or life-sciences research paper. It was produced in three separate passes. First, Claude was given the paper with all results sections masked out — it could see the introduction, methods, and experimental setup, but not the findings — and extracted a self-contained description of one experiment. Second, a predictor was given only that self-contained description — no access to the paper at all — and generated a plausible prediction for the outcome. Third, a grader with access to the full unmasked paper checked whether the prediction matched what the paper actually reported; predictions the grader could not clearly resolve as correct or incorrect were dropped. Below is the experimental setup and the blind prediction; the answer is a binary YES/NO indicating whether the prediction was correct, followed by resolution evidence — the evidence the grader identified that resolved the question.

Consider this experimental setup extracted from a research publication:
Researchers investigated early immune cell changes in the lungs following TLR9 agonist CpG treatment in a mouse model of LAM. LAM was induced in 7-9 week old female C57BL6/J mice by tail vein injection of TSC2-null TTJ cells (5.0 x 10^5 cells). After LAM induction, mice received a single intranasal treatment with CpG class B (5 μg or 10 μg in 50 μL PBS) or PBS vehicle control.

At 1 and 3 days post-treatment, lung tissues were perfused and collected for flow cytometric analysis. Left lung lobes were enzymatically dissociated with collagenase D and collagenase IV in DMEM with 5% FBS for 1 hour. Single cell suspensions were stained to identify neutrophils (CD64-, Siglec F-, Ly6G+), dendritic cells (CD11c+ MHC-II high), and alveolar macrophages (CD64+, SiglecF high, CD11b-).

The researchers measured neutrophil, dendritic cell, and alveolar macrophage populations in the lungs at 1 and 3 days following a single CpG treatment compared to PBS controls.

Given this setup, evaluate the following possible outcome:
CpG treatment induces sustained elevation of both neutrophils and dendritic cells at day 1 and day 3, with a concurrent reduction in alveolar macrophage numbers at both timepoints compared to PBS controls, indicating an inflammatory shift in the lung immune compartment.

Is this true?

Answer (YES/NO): NO